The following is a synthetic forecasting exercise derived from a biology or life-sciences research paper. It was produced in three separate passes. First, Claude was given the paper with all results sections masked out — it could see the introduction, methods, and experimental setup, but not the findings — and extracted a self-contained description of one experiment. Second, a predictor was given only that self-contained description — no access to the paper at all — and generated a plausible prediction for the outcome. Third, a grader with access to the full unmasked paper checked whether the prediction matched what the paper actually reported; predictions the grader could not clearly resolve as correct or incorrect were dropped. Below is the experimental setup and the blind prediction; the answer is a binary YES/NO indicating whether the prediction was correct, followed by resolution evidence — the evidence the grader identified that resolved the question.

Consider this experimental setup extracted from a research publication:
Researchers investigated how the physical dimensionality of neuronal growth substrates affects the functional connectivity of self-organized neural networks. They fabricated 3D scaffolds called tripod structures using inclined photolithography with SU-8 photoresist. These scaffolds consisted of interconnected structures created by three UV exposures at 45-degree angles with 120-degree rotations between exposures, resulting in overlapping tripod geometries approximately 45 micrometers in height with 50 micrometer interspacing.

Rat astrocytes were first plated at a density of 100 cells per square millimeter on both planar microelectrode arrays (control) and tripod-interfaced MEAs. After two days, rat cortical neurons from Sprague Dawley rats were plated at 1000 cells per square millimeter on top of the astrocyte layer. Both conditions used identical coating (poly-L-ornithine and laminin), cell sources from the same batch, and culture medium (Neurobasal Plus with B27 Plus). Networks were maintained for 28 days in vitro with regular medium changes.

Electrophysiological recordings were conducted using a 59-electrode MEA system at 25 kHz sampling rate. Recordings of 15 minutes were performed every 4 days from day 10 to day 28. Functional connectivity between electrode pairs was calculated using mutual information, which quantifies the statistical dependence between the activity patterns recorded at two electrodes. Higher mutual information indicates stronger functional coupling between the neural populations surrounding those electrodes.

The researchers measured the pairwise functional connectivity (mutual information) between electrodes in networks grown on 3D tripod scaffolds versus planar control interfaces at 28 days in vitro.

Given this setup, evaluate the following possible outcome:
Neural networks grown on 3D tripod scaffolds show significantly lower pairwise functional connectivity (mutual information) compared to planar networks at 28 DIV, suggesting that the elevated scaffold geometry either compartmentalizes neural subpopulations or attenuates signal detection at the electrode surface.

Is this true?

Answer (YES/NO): YES